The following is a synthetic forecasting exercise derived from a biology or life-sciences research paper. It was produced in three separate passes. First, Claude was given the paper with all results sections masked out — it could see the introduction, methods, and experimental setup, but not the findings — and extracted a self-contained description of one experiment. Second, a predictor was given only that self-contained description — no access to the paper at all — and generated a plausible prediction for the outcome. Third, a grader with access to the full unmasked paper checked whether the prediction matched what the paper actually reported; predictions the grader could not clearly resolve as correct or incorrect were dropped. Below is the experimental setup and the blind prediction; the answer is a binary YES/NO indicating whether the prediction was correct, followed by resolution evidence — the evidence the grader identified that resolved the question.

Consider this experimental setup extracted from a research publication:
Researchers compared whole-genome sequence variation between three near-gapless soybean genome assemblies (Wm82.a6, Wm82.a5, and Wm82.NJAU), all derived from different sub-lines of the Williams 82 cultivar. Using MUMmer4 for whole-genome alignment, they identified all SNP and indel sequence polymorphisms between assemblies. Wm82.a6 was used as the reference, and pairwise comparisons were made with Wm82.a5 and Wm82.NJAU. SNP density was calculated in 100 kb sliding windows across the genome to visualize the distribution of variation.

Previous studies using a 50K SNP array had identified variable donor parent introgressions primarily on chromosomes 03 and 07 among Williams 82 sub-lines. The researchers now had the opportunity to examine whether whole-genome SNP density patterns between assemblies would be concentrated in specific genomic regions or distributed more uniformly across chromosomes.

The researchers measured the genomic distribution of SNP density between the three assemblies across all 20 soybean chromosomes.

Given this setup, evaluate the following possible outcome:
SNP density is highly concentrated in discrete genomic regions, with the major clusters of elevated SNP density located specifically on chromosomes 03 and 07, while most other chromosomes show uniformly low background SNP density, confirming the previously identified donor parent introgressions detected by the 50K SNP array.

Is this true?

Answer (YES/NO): NO